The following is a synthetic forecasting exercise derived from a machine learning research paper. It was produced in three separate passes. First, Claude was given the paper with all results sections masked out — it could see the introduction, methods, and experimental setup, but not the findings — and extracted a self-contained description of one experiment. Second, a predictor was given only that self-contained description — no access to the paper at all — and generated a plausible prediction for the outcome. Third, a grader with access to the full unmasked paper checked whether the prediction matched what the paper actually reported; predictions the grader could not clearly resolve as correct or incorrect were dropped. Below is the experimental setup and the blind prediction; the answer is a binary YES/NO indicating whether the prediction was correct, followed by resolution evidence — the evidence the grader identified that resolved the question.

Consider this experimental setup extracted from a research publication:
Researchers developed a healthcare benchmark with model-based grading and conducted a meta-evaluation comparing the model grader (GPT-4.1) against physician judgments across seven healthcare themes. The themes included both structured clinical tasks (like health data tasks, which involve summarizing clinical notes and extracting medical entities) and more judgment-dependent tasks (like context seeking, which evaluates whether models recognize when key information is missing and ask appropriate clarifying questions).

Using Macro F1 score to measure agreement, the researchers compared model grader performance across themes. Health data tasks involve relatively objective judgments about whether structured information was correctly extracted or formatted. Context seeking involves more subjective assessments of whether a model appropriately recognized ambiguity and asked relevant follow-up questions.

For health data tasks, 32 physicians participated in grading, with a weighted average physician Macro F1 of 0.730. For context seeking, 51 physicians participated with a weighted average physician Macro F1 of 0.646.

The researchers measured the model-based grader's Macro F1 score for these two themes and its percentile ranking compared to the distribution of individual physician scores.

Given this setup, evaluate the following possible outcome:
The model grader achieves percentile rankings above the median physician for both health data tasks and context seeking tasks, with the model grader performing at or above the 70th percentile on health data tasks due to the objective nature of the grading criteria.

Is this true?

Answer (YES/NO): NO